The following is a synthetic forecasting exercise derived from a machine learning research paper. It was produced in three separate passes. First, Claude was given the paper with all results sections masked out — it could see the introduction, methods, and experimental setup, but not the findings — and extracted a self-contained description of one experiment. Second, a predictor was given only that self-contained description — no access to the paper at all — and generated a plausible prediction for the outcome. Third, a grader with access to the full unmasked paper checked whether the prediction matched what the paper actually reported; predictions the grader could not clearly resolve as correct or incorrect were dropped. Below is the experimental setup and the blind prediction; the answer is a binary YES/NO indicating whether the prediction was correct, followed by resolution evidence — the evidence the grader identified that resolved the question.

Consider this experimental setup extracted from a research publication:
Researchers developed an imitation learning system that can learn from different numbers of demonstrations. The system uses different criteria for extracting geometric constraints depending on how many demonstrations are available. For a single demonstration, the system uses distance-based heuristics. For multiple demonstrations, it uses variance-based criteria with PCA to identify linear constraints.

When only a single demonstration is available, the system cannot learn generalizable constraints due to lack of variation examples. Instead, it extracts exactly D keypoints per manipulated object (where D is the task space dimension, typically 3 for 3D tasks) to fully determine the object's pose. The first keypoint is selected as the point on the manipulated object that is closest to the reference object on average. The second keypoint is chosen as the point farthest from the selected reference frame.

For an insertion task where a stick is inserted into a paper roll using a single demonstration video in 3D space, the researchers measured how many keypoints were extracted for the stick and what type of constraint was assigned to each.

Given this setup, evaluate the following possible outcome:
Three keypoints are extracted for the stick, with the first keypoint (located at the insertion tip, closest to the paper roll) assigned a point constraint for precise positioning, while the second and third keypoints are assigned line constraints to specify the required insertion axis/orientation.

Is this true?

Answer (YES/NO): NO